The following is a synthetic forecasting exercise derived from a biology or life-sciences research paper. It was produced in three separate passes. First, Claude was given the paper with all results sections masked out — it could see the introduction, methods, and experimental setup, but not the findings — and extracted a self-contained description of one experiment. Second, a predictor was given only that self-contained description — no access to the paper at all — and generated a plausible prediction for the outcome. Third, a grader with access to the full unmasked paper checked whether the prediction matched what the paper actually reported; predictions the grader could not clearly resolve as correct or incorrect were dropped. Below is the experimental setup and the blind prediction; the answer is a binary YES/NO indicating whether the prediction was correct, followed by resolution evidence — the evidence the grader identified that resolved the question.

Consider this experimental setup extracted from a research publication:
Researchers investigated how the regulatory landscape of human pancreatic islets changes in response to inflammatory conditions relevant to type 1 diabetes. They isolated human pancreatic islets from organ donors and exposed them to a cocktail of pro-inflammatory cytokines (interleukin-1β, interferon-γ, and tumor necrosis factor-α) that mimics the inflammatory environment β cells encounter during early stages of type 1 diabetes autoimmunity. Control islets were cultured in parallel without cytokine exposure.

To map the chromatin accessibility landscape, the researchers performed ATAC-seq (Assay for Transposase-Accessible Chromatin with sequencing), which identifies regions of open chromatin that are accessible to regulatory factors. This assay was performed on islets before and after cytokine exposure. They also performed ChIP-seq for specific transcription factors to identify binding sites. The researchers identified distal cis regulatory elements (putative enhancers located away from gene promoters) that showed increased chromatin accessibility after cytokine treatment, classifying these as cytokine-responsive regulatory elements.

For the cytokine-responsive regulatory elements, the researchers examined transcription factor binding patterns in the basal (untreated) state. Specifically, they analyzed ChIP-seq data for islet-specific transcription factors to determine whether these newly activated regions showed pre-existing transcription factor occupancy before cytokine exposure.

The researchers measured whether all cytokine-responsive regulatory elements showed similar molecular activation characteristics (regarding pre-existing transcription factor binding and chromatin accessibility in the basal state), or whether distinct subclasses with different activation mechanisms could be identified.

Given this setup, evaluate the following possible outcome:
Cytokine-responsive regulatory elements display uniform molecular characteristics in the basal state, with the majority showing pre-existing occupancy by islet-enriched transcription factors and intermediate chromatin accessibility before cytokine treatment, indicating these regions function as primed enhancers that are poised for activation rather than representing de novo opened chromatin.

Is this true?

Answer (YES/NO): NO